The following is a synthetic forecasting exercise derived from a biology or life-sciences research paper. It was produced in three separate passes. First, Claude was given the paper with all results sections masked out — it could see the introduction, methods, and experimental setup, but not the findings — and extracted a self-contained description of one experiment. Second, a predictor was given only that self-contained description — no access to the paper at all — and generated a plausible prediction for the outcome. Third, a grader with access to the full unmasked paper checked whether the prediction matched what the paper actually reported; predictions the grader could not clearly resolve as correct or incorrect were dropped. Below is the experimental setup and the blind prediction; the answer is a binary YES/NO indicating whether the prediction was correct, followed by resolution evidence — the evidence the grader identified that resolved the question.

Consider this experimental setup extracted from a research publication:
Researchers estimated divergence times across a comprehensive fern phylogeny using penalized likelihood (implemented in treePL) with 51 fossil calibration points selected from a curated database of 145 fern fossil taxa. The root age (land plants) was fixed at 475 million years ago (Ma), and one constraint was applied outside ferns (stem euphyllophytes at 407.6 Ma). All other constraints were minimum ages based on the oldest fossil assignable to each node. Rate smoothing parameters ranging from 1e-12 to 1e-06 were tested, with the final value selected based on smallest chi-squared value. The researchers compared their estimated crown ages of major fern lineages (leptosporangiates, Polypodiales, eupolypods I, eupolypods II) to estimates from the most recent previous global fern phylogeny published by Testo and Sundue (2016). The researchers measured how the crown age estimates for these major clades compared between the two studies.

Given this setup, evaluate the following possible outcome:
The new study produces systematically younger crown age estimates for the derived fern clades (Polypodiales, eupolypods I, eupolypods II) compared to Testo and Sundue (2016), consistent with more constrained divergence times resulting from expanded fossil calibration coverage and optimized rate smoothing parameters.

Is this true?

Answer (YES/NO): NO